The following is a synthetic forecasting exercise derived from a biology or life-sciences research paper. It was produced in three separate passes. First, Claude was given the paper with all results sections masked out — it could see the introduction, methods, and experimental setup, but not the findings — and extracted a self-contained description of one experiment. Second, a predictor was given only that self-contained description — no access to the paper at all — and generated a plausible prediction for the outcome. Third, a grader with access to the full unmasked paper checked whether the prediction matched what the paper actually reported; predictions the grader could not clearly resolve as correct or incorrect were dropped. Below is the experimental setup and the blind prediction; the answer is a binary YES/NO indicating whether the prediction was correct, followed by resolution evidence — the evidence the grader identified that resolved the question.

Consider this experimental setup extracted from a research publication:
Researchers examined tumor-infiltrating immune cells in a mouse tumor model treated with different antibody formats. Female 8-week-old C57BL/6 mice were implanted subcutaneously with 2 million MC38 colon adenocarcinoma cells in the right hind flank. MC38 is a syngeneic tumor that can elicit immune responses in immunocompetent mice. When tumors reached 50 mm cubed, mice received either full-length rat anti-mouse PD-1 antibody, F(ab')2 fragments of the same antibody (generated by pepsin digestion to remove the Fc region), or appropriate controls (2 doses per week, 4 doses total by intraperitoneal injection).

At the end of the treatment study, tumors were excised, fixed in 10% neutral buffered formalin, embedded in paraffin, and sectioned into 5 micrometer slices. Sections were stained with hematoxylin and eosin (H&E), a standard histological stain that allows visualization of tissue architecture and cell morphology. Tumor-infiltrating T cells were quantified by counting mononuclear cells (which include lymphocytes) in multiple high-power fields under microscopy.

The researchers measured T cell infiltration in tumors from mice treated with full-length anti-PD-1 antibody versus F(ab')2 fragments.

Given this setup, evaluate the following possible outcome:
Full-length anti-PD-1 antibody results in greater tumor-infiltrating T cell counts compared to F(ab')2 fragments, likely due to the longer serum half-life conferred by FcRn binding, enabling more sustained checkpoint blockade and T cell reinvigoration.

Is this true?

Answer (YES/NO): NO